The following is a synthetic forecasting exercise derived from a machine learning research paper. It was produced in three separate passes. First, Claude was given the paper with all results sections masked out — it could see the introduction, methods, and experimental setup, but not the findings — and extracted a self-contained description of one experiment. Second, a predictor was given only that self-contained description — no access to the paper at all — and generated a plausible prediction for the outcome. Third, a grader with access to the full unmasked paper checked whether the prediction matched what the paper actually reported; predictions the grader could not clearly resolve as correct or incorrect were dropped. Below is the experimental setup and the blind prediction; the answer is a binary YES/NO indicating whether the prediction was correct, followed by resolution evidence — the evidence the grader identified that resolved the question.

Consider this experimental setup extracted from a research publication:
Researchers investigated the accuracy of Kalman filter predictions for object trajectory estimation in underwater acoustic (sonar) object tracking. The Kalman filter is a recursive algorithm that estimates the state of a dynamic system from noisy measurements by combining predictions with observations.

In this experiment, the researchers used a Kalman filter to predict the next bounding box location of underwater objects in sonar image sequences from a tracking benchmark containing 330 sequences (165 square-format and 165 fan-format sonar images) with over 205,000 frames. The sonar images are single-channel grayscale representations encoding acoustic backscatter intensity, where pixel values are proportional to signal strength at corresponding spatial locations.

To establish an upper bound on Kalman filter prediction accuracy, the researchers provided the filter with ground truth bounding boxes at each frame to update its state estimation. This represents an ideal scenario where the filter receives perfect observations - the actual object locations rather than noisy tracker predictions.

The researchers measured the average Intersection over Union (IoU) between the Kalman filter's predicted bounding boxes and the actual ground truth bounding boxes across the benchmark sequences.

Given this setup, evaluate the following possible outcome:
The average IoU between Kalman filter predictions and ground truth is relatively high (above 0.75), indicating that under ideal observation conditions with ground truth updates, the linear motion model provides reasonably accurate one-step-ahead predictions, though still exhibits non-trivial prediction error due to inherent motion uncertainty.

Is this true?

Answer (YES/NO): YES